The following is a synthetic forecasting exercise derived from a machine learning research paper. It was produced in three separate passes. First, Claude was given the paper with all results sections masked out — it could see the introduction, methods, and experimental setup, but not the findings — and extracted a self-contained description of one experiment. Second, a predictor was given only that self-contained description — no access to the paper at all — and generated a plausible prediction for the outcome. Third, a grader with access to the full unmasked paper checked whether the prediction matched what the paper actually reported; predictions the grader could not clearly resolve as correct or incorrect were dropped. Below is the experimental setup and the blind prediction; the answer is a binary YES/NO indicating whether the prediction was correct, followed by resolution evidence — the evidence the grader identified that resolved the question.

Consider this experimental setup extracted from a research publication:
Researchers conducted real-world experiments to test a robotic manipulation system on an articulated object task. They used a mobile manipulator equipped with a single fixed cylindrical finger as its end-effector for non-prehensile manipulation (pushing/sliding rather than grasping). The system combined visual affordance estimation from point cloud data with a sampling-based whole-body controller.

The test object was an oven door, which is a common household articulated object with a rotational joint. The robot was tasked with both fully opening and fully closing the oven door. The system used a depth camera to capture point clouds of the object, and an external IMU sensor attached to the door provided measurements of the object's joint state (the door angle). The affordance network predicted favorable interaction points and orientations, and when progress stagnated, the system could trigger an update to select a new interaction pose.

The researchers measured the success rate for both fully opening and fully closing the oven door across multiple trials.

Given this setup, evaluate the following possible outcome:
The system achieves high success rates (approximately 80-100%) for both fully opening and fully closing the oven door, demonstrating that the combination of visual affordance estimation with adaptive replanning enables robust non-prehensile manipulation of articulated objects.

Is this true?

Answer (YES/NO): NO